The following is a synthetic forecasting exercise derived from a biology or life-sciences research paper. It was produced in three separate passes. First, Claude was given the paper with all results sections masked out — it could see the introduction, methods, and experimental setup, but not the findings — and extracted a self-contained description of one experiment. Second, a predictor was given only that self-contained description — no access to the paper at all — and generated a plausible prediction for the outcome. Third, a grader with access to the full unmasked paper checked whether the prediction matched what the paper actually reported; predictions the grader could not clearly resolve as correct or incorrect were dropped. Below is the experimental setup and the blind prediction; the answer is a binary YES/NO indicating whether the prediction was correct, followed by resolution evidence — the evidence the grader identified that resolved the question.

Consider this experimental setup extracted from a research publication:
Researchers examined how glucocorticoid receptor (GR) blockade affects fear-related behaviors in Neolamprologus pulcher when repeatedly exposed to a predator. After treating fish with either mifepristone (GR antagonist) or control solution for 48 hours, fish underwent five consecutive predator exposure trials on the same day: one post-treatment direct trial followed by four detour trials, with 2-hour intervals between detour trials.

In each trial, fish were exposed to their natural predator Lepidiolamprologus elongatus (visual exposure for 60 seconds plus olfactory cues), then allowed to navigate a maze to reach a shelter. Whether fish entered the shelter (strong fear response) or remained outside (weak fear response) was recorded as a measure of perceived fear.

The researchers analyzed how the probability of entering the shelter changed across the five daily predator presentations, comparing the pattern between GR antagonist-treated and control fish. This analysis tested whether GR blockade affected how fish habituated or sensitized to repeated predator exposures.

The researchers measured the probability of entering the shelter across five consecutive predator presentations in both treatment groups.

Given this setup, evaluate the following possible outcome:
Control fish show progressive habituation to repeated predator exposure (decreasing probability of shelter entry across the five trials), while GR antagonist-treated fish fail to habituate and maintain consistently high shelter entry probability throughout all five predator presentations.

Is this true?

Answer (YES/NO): NO